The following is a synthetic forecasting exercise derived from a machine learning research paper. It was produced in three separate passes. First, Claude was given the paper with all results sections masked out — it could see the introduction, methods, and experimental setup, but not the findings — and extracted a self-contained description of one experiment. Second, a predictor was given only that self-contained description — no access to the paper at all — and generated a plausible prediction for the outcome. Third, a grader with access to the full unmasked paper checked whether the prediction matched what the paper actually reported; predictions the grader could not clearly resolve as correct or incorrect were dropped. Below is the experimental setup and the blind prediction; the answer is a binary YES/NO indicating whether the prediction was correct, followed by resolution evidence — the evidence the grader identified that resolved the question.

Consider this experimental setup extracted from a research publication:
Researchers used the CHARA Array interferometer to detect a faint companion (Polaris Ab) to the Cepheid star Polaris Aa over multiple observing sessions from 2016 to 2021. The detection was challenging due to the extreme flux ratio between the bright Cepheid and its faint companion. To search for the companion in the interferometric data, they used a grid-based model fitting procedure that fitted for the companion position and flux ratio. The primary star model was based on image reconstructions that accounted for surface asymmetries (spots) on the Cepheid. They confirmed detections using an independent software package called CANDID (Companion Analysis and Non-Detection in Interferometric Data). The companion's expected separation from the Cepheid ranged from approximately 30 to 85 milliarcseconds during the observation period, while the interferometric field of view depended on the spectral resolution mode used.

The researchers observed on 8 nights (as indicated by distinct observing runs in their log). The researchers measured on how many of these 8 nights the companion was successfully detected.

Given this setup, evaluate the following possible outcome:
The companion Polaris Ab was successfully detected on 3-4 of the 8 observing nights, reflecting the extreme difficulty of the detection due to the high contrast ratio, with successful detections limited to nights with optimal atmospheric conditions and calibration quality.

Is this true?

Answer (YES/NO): NO